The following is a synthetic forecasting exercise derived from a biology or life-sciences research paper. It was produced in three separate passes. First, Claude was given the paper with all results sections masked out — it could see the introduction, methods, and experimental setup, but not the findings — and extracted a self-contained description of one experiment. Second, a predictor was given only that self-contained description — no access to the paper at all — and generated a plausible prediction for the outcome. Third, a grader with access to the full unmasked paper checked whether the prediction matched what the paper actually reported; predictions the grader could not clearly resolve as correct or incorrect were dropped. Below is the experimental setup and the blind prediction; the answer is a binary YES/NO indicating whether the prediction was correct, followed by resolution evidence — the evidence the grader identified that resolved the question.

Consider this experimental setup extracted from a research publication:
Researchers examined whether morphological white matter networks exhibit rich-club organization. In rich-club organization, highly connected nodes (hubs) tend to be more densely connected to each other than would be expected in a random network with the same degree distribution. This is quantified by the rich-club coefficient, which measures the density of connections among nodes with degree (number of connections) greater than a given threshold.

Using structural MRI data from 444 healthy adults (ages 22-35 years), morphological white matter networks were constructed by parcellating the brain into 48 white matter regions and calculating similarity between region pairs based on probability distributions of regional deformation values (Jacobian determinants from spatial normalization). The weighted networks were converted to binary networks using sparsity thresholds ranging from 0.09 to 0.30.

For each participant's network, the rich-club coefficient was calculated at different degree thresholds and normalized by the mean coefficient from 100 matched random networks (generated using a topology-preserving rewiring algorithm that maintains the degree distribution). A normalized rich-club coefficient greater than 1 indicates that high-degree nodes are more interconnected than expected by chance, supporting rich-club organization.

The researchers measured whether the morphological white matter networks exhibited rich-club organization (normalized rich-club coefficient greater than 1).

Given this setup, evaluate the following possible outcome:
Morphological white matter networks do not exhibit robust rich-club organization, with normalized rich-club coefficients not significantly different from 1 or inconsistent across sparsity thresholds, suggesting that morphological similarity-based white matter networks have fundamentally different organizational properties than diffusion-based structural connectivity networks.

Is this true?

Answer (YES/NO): NO